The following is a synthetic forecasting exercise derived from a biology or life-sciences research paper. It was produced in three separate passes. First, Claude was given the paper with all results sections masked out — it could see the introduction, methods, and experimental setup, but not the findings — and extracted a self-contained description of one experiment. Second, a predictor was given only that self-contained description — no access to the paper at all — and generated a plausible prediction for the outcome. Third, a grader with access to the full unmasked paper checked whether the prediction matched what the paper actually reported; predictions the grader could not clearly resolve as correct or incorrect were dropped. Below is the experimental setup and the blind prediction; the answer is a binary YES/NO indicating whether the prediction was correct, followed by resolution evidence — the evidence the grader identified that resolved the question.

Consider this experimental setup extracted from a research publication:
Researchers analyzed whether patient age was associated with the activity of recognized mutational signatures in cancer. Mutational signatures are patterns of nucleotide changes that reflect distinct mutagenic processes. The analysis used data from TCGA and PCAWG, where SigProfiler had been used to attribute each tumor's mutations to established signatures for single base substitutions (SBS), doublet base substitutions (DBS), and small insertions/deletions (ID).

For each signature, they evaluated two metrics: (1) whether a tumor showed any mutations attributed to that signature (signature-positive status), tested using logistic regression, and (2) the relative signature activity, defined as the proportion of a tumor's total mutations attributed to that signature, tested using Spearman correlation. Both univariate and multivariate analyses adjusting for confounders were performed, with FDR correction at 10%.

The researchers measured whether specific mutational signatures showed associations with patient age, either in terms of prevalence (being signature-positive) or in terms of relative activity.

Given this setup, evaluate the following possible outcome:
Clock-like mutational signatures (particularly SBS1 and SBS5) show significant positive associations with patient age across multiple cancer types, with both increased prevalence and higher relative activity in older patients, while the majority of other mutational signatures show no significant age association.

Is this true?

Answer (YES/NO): NO